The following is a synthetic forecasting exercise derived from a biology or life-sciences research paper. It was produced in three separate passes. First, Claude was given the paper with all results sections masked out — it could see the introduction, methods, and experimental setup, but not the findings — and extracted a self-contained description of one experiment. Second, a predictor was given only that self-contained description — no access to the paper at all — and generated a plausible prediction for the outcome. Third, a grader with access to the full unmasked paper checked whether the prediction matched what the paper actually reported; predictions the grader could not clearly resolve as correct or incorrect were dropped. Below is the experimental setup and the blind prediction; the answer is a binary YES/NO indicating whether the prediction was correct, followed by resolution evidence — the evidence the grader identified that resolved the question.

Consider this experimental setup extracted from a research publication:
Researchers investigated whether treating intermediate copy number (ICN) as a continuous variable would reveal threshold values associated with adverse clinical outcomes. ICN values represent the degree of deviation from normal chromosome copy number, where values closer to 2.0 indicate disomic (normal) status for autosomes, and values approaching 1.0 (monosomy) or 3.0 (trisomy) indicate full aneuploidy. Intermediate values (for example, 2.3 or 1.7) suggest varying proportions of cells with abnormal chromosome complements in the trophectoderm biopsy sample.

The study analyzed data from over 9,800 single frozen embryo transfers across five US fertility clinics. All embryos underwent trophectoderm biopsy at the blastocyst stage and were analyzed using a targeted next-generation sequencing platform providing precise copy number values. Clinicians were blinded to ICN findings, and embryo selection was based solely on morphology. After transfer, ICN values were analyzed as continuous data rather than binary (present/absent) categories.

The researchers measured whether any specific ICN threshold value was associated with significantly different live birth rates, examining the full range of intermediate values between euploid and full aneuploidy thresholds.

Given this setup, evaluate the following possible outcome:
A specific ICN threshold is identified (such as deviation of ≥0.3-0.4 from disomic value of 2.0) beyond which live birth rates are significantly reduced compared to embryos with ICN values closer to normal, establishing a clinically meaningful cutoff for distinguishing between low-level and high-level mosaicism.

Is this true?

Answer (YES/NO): NO